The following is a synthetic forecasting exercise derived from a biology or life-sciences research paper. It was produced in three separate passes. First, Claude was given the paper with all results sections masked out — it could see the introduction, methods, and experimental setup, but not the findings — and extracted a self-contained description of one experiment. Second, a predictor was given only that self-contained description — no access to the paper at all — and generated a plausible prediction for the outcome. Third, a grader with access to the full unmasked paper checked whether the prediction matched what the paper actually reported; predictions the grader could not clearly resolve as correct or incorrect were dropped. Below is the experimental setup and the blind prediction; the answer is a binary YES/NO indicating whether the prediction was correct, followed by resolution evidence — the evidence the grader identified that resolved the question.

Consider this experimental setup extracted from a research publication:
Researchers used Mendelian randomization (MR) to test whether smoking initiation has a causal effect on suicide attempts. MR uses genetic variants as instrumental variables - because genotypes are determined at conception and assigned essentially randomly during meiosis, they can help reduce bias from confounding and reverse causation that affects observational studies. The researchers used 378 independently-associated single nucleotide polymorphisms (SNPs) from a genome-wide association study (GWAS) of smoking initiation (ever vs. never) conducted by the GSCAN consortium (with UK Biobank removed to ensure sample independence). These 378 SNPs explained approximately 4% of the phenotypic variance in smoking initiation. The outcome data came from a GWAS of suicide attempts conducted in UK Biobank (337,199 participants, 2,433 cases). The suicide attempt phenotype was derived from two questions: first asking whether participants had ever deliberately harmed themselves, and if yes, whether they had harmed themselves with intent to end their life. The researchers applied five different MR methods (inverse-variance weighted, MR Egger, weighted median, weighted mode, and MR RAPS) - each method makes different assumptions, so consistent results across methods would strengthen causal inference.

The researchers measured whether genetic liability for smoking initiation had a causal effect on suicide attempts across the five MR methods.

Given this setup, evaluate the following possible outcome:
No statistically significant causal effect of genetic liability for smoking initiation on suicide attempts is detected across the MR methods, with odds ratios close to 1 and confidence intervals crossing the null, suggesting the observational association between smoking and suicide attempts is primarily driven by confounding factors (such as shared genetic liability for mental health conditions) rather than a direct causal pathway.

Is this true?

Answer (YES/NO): NO